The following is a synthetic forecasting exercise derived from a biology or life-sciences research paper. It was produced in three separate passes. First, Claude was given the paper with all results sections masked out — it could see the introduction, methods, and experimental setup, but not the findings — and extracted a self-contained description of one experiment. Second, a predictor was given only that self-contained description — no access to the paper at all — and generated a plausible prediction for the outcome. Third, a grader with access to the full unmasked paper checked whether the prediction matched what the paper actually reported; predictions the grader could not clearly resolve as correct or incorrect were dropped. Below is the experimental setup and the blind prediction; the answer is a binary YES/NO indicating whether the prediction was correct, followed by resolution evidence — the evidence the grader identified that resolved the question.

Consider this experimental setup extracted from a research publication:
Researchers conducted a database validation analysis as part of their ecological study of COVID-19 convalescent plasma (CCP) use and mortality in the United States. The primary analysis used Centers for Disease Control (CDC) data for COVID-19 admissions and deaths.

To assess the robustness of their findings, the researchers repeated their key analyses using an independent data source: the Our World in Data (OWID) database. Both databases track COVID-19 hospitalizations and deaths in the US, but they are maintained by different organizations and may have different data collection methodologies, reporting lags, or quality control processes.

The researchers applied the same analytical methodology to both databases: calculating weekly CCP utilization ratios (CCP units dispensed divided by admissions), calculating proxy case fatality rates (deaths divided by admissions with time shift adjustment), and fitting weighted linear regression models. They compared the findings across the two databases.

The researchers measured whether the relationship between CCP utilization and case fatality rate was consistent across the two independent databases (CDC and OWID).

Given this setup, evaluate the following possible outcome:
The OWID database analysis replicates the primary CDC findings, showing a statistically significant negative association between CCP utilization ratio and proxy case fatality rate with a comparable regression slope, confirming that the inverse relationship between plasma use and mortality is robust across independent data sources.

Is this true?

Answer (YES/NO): YES